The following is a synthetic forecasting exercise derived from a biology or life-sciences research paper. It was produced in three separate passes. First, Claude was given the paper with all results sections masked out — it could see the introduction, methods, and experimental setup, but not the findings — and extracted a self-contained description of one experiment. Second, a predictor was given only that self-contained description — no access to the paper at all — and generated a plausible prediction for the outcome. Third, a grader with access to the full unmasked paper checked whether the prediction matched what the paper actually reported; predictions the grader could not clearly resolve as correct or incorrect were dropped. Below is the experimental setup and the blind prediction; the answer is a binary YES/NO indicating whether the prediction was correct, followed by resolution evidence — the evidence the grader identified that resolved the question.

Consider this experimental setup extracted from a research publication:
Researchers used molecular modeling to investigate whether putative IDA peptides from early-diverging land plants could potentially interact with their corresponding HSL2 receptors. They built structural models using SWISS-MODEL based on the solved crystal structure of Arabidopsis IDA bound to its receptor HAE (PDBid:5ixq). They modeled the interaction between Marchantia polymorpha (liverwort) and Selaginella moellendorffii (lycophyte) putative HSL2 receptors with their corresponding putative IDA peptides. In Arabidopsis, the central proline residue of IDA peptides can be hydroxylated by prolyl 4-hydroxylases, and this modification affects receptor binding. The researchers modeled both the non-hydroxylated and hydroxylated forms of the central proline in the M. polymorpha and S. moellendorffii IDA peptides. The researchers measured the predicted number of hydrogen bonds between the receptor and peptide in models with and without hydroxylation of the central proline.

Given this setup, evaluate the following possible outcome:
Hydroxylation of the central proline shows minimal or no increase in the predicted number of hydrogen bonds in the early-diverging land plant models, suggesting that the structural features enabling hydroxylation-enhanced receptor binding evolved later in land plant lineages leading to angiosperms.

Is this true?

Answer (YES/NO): NO